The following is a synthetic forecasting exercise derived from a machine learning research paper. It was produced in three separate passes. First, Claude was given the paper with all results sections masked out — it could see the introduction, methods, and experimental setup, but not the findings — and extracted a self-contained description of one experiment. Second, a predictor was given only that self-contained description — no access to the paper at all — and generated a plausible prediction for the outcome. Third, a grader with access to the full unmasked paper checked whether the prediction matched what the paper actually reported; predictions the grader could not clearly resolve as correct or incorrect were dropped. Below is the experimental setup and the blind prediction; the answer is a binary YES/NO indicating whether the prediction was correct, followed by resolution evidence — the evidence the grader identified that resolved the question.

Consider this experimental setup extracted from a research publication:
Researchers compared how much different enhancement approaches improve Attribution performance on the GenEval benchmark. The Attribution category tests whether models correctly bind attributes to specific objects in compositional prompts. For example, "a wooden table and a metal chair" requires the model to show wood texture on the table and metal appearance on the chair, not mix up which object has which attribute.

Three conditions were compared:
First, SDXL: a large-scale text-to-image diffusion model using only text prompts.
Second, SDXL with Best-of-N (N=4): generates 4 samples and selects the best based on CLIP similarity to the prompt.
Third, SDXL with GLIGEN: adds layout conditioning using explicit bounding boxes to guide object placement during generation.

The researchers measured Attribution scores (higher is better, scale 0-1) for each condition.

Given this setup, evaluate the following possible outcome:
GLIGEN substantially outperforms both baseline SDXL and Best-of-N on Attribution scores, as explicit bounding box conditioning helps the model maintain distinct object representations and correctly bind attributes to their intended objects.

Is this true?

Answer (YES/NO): NO